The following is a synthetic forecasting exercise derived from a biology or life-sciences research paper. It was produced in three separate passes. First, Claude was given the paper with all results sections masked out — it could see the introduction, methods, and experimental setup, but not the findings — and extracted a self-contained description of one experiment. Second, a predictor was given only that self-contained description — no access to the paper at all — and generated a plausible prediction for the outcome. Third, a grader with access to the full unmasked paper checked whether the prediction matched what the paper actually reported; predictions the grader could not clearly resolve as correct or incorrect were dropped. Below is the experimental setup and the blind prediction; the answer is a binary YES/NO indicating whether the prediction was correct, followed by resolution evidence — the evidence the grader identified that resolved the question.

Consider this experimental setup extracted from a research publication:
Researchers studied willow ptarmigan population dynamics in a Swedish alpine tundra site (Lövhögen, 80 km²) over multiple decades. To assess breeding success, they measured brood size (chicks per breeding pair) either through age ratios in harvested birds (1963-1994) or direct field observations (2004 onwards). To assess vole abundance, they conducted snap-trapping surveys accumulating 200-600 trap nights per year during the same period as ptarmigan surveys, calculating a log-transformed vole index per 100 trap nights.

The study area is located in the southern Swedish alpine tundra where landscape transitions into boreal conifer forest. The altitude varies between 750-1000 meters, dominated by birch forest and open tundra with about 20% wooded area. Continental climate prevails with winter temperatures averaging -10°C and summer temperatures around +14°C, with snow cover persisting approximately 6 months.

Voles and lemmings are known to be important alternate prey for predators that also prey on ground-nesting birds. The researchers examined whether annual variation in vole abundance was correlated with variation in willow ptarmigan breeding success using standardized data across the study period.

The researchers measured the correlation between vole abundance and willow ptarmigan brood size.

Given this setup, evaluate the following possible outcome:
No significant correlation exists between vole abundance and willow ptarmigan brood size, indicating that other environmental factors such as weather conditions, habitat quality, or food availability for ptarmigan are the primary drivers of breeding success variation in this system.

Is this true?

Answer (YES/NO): NO